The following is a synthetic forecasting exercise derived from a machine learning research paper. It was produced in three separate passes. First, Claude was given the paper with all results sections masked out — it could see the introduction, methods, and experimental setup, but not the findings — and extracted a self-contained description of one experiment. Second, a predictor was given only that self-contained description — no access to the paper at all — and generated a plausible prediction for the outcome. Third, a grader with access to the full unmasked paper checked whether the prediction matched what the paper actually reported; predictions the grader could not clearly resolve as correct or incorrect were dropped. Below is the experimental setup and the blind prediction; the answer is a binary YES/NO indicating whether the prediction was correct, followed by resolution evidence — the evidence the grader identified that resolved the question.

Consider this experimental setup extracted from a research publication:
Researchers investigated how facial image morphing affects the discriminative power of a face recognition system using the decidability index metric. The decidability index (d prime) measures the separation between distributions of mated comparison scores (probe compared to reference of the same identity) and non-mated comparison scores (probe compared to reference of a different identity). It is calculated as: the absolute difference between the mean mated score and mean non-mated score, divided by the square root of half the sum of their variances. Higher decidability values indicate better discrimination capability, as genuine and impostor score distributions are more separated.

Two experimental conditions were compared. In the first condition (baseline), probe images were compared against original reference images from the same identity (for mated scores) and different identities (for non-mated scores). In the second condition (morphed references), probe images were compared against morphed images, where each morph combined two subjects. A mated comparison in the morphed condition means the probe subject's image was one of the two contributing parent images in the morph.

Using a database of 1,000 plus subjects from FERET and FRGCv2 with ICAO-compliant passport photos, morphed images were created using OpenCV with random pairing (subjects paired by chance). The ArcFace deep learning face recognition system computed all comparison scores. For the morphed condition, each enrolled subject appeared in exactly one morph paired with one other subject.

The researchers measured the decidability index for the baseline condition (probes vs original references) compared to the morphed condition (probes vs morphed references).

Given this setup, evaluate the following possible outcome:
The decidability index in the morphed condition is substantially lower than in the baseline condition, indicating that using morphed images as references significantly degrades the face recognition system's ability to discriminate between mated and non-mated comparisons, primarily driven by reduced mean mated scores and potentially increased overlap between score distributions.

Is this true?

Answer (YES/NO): NO